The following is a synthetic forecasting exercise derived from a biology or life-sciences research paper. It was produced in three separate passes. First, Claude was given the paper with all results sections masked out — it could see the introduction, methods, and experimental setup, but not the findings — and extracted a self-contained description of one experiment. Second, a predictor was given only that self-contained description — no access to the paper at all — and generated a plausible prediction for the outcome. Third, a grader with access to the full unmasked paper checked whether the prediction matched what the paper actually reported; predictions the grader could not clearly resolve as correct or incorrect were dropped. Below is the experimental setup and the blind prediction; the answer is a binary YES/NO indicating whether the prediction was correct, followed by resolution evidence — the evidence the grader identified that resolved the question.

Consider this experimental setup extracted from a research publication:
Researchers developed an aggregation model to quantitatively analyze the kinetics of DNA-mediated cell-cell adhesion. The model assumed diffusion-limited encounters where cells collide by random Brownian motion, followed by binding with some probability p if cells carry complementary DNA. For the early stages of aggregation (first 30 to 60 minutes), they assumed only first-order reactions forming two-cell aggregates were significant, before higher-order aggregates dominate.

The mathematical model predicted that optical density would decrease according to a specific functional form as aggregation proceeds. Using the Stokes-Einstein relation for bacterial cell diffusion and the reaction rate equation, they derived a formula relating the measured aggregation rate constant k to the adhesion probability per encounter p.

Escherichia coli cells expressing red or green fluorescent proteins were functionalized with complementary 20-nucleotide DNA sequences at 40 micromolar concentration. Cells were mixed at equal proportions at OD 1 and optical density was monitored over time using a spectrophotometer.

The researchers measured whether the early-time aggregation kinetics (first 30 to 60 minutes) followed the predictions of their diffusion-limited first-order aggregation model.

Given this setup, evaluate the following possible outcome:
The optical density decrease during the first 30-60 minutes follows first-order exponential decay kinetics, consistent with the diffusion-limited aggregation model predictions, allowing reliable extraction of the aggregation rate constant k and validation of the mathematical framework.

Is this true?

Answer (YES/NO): NO